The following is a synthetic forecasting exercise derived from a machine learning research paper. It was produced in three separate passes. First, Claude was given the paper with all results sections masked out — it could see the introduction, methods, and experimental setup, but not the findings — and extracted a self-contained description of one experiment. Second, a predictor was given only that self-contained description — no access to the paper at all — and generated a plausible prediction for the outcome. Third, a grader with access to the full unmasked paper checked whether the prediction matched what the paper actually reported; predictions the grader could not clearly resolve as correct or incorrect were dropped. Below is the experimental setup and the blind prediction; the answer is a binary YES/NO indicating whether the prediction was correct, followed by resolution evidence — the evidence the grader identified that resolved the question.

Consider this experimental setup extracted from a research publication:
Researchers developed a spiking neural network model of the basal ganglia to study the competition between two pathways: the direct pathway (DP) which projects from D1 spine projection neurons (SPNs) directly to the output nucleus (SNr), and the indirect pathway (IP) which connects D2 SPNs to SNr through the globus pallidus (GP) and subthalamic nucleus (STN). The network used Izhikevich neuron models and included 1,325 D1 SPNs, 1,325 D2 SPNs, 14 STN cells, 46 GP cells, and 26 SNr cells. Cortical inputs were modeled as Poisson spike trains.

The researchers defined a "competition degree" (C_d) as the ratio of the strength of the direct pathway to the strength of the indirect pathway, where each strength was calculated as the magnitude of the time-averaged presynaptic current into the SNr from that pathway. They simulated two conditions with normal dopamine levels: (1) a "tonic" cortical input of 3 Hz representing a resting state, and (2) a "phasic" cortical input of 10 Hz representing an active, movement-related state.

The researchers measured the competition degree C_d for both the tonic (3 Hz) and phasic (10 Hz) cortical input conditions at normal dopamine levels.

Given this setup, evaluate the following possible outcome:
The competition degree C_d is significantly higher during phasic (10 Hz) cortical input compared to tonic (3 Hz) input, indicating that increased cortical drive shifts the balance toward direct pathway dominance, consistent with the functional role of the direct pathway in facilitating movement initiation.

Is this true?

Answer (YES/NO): YES